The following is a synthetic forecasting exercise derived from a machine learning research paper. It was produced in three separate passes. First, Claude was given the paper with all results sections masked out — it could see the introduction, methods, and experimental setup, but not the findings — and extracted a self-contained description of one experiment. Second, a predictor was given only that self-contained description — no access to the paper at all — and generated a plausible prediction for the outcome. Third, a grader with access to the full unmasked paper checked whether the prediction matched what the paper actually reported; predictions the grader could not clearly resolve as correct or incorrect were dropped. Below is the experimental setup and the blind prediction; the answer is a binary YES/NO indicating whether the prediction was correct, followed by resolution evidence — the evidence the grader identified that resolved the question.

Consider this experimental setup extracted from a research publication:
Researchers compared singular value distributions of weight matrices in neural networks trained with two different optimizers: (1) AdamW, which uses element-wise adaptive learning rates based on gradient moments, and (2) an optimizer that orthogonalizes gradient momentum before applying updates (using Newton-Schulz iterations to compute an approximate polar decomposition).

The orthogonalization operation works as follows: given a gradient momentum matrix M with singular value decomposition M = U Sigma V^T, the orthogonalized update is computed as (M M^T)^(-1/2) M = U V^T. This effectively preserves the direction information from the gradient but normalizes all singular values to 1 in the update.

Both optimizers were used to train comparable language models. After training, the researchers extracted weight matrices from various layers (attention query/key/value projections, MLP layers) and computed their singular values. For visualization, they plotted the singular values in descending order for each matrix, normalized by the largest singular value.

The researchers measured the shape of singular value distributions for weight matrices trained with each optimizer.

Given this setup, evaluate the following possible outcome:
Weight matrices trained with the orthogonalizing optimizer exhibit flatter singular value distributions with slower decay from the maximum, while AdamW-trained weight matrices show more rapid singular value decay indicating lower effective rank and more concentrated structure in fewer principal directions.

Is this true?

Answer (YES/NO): YES